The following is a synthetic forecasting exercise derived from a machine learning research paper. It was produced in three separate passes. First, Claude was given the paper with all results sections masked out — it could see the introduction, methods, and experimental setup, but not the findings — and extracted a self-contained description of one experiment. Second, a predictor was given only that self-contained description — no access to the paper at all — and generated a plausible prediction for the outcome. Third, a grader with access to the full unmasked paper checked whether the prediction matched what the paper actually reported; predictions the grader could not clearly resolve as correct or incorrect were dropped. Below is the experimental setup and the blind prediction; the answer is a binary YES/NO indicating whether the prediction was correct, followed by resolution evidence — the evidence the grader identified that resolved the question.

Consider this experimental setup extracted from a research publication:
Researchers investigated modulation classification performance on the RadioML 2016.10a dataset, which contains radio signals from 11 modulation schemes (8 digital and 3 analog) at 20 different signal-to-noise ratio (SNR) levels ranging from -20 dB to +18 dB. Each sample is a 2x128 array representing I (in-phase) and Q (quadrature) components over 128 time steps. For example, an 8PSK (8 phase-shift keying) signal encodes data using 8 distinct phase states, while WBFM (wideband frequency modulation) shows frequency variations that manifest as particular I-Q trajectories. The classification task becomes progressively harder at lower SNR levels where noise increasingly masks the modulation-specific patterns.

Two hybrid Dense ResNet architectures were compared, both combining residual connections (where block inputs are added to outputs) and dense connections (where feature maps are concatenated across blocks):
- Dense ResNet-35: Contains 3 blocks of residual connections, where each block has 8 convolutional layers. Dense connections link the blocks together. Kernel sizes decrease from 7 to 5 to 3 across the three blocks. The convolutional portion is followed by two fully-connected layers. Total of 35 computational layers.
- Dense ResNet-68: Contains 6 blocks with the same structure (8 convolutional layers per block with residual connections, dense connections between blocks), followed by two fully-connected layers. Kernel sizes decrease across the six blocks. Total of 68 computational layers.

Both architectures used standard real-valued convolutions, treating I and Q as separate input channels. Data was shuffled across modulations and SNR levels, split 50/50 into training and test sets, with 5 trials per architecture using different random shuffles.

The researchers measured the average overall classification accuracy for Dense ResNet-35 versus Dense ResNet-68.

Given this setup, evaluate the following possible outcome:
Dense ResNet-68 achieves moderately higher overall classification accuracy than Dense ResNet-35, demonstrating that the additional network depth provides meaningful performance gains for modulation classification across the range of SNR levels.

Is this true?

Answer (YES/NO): NO